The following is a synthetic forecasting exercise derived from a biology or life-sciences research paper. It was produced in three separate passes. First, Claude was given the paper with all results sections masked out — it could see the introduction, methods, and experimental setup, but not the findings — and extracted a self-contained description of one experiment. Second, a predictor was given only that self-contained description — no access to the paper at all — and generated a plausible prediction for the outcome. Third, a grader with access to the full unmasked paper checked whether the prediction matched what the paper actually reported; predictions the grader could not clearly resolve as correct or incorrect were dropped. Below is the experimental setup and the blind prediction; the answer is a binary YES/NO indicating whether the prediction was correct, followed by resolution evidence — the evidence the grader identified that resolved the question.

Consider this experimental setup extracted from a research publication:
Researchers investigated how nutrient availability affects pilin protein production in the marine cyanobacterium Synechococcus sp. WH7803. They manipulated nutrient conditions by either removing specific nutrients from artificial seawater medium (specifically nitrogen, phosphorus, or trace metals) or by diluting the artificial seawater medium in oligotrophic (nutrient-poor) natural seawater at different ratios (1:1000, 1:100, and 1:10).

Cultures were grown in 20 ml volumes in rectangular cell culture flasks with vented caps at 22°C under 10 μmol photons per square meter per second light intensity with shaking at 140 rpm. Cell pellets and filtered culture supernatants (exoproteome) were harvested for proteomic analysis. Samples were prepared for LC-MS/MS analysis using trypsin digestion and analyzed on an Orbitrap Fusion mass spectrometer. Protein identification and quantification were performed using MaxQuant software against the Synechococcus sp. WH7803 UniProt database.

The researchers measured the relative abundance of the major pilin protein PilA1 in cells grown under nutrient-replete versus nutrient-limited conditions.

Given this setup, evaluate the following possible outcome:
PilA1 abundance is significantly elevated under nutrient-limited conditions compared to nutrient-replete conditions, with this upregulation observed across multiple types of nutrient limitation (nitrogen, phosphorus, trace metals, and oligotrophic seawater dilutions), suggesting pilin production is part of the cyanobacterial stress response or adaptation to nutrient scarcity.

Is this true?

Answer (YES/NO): NO